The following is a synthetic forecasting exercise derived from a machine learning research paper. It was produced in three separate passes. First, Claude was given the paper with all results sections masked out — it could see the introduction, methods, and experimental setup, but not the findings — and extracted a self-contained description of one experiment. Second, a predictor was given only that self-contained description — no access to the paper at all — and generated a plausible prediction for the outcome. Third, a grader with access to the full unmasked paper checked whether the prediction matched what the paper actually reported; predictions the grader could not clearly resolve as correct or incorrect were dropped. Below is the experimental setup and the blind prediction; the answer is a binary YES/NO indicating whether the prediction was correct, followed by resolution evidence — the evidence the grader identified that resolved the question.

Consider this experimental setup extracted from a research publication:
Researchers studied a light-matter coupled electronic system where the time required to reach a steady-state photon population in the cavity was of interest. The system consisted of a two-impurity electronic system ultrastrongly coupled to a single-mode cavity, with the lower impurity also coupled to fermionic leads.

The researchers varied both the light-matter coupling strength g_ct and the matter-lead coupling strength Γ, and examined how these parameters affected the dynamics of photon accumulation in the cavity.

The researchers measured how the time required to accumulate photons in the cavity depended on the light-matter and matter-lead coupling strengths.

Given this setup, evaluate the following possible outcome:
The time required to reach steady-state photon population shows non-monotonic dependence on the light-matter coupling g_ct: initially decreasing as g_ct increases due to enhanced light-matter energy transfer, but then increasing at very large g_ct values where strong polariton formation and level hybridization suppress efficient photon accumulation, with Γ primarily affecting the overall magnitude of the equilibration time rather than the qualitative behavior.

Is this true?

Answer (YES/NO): NO